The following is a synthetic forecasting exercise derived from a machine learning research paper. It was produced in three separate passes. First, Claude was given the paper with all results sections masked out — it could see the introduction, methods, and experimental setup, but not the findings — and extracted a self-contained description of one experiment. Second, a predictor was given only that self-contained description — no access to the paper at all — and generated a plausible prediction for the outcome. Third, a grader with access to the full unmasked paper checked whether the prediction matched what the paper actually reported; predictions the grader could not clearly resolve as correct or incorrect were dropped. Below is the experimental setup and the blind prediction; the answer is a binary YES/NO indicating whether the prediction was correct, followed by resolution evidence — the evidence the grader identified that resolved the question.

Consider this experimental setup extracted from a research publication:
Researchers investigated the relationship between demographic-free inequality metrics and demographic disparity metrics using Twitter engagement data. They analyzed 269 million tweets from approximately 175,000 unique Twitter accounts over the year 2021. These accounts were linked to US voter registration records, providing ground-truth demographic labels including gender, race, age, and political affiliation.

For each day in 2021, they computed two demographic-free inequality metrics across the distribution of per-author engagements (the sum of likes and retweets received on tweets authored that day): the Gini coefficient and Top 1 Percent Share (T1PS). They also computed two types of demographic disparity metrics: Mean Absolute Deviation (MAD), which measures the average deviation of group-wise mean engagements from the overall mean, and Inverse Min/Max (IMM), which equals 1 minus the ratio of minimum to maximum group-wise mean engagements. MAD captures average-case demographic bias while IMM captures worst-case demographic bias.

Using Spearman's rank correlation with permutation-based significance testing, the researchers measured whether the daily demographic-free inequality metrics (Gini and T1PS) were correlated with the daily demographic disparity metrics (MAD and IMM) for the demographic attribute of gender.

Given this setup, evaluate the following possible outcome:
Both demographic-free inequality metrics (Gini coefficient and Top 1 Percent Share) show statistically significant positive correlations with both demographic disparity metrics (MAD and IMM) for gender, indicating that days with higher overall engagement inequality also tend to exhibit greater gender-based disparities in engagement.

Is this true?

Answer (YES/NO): YES